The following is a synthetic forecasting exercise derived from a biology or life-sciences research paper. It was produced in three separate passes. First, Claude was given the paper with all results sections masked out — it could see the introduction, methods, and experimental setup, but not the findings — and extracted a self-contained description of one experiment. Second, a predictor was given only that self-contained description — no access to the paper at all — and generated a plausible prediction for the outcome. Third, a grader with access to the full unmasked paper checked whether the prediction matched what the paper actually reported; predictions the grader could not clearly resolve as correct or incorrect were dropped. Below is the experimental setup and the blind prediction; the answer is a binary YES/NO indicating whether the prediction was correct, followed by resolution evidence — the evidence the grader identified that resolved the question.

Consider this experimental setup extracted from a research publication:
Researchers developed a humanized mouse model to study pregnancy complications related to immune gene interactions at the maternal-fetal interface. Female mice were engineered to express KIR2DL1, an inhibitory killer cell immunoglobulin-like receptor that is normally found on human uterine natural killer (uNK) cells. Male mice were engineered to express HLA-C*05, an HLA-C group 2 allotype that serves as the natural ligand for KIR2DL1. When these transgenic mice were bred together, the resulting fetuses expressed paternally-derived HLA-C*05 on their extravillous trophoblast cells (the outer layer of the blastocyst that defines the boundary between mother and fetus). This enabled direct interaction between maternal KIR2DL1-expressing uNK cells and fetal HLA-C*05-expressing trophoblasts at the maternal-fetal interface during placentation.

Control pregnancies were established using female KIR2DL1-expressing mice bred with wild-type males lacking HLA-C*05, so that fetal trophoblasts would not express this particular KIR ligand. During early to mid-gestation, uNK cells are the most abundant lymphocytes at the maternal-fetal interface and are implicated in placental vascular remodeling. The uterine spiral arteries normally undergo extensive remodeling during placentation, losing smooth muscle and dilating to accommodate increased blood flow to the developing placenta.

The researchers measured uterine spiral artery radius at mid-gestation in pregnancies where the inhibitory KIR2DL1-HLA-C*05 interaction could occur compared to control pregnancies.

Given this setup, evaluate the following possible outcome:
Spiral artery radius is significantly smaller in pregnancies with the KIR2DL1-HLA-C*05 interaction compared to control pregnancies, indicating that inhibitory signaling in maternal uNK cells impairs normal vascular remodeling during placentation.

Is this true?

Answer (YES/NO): YES